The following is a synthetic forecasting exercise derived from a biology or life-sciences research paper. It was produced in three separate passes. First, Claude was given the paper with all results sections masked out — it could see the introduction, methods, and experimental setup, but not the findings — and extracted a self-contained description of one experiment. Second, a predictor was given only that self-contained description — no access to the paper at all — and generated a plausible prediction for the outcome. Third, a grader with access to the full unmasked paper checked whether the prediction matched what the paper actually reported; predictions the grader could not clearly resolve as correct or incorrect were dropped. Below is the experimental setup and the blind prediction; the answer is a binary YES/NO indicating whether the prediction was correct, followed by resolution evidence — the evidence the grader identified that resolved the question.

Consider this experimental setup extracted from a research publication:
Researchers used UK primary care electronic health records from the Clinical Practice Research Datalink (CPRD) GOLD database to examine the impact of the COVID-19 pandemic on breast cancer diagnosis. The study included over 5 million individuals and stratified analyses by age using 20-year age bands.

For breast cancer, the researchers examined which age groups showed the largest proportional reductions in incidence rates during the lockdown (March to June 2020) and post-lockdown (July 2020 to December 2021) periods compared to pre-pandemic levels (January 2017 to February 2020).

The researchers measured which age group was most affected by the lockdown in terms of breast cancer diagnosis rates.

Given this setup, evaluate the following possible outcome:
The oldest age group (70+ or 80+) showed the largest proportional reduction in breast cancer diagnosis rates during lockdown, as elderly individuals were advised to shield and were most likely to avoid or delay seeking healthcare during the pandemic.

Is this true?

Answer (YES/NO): NO